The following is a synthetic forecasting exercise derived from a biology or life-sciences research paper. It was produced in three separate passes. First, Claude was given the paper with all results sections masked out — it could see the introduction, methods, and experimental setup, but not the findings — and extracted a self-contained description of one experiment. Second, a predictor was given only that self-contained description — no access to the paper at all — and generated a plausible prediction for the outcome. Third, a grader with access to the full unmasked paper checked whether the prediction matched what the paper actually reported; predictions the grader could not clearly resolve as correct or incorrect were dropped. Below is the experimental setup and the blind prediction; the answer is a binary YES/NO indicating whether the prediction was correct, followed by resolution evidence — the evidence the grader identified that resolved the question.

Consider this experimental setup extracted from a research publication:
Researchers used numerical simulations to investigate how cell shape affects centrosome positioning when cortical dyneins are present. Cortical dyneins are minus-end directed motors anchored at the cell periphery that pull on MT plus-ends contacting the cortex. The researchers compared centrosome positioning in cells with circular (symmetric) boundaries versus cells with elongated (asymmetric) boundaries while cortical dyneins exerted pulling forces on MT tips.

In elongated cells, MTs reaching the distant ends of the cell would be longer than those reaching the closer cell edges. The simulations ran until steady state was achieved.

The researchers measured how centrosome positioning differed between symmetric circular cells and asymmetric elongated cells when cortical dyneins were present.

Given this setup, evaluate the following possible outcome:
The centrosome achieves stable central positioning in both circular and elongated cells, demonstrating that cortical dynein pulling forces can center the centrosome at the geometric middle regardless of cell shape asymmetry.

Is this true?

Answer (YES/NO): NO